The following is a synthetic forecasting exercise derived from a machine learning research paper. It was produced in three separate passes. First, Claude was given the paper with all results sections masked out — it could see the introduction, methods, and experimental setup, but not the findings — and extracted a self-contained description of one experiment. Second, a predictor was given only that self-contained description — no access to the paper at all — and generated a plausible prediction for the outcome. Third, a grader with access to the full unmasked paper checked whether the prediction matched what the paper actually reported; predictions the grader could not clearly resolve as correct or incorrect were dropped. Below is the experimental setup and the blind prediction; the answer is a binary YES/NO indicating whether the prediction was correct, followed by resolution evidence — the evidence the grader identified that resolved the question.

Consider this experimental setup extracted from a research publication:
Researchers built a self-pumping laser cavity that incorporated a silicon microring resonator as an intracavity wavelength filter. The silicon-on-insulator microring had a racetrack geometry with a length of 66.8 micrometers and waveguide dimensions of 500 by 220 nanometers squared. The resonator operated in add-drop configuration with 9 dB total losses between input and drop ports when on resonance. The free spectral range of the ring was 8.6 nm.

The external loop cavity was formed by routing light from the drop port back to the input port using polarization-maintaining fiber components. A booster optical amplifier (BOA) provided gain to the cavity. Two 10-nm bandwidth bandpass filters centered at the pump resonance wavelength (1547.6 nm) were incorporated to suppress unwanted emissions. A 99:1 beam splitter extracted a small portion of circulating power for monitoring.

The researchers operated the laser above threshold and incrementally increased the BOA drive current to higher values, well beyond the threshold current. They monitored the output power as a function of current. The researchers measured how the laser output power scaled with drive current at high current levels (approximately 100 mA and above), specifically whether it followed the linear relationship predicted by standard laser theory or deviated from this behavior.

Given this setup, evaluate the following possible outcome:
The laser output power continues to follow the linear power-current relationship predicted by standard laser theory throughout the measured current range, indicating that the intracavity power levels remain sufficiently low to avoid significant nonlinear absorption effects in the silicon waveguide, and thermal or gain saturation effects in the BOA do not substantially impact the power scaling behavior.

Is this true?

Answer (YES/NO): NO